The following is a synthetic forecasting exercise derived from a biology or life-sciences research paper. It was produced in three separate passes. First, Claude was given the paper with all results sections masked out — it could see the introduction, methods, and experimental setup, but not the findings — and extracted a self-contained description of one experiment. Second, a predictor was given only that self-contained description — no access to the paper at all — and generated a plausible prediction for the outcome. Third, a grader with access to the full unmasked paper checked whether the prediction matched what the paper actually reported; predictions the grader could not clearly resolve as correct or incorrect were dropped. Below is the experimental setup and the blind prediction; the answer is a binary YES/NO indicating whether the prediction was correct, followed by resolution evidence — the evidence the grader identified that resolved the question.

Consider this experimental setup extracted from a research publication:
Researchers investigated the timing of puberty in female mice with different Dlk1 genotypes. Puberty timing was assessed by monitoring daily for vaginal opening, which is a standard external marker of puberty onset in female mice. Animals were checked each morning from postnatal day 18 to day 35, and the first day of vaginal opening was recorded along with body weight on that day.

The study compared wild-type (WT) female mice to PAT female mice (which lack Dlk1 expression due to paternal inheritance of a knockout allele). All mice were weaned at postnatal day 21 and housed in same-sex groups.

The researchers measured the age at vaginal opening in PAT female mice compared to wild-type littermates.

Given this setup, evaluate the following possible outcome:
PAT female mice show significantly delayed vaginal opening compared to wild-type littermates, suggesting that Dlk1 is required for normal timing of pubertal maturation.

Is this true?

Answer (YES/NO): NO